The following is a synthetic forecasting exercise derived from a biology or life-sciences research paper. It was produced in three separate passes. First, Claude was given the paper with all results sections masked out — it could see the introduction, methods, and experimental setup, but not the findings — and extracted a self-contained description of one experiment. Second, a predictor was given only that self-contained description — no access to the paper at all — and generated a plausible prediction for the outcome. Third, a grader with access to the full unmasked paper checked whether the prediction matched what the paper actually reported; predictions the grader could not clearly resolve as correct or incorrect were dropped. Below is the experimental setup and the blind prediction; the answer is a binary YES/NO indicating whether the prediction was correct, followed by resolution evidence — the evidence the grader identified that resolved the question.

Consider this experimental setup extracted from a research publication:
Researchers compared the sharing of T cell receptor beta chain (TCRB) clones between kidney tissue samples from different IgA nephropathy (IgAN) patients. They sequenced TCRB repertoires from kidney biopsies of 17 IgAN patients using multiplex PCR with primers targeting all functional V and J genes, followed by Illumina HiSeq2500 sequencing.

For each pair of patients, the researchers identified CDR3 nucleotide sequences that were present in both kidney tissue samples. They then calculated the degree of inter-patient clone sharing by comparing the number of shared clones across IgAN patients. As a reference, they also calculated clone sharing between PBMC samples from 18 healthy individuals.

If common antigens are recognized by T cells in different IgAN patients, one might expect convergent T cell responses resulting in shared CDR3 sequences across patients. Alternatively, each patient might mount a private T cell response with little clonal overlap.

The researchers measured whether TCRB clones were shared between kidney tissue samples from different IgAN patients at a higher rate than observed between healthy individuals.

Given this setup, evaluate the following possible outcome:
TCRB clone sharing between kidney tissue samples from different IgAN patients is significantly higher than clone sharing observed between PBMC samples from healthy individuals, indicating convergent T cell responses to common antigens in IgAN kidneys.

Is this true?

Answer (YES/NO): YES